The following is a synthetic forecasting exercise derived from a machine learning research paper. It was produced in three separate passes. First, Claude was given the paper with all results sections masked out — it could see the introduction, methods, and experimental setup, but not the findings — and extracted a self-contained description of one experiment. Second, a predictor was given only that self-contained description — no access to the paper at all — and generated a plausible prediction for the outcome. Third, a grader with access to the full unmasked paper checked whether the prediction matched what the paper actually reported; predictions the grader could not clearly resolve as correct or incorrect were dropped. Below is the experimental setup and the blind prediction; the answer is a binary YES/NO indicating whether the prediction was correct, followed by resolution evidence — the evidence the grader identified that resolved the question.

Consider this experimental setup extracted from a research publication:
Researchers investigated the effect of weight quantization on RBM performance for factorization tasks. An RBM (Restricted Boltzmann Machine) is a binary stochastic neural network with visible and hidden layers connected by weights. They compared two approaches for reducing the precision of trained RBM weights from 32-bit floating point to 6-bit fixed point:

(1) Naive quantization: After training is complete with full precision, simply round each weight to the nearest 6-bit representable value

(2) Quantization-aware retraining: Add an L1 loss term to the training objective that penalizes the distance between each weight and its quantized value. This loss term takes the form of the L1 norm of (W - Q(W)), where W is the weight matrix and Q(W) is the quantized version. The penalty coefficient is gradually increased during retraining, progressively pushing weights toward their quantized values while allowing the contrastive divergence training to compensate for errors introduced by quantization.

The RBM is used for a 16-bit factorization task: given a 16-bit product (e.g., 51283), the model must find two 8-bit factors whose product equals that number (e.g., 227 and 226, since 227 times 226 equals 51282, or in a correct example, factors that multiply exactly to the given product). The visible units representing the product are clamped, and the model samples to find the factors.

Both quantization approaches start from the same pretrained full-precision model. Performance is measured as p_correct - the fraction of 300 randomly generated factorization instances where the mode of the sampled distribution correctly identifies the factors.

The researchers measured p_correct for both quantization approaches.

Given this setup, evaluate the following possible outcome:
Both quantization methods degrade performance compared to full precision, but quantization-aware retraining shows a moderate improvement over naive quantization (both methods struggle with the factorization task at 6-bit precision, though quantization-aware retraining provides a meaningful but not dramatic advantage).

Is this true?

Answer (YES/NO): NO